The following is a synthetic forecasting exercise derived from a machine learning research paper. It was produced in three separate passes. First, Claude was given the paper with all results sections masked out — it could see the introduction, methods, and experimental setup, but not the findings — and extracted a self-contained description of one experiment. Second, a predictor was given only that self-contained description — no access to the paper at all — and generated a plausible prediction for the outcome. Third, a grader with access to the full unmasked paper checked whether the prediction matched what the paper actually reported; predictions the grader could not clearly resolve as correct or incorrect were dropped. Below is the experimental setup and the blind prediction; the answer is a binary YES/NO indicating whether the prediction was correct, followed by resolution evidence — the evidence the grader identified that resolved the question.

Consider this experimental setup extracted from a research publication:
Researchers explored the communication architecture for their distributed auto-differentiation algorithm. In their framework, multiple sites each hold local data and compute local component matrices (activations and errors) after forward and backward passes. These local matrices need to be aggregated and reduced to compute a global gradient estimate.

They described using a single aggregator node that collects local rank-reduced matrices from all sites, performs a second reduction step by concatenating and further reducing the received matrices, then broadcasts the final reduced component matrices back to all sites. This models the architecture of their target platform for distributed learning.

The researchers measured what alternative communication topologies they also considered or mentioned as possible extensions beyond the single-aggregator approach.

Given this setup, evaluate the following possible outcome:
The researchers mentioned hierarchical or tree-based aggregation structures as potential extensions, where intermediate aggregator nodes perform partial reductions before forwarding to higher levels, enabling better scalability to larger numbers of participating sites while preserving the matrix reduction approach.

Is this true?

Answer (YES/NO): NO